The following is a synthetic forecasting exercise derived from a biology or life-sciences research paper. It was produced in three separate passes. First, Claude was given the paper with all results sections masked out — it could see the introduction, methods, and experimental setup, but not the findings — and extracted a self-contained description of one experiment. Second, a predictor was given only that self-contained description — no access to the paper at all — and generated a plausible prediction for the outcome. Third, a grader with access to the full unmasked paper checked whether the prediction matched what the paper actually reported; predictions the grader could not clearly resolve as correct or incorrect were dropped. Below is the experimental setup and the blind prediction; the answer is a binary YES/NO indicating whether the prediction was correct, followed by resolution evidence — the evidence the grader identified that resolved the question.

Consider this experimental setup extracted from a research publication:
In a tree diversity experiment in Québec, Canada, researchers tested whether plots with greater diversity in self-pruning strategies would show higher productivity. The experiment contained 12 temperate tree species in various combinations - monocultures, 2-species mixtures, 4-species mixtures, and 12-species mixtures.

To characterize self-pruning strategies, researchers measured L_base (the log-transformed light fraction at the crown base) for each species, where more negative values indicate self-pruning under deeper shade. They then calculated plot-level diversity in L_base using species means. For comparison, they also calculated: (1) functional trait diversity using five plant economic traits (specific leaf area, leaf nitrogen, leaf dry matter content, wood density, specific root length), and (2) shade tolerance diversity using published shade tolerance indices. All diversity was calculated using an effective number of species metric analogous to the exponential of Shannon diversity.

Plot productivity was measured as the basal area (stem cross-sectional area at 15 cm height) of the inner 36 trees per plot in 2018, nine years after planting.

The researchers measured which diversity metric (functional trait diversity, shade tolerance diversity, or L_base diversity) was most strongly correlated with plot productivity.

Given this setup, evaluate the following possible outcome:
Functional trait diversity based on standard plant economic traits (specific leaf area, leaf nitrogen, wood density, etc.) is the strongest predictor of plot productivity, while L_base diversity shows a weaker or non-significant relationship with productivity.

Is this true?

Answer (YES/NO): NO